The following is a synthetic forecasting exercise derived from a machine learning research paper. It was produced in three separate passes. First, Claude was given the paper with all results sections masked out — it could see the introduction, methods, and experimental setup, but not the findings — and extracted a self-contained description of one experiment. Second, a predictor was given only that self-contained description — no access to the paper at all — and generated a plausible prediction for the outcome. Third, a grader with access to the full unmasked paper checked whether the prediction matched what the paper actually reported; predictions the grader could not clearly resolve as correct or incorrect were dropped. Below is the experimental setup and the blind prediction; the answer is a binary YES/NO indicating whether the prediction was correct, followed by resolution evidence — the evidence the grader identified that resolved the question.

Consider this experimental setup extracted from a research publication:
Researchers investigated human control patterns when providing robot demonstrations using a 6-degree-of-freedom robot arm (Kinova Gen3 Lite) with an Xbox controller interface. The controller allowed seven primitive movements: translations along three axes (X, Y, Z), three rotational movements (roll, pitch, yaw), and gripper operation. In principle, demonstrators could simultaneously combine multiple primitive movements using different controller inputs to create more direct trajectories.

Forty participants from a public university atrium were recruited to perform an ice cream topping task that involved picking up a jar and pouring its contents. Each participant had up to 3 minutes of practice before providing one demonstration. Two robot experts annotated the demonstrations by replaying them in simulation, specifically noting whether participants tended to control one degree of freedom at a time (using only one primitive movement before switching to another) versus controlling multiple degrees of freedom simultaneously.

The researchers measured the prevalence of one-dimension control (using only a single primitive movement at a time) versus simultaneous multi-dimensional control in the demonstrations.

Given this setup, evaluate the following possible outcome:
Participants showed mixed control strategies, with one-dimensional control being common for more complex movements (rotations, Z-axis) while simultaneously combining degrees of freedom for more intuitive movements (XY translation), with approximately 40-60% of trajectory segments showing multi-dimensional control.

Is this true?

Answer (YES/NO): NO